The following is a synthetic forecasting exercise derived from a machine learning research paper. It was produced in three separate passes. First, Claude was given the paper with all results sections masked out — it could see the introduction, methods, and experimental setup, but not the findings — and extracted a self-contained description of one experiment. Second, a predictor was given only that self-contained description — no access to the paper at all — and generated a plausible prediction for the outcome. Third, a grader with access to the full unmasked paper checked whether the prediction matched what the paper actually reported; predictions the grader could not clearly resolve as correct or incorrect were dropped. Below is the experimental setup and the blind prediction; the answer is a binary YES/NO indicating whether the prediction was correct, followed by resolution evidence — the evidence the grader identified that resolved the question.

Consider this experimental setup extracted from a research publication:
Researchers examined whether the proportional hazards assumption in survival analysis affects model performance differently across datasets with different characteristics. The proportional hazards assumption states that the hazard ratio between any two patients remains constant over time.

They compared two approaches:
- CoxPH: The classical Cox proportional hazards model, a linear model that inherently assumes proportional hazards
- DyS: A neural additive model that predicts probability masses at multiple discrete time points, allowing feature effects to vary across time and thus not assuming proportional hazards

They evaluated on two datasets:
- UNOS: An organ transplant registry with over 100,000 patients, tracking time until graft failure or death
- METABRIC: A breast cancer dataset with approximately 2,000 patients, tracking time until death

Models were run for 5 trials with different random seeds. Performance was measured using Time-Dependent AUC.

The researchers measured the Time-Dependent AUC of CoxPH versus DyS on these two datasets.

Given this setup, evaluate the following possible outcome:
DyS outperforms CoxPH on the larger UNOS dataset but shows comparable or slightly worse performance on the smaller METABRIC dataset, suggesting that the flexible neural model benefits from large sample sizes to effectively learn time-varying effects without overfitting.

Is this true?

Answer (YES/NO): NO